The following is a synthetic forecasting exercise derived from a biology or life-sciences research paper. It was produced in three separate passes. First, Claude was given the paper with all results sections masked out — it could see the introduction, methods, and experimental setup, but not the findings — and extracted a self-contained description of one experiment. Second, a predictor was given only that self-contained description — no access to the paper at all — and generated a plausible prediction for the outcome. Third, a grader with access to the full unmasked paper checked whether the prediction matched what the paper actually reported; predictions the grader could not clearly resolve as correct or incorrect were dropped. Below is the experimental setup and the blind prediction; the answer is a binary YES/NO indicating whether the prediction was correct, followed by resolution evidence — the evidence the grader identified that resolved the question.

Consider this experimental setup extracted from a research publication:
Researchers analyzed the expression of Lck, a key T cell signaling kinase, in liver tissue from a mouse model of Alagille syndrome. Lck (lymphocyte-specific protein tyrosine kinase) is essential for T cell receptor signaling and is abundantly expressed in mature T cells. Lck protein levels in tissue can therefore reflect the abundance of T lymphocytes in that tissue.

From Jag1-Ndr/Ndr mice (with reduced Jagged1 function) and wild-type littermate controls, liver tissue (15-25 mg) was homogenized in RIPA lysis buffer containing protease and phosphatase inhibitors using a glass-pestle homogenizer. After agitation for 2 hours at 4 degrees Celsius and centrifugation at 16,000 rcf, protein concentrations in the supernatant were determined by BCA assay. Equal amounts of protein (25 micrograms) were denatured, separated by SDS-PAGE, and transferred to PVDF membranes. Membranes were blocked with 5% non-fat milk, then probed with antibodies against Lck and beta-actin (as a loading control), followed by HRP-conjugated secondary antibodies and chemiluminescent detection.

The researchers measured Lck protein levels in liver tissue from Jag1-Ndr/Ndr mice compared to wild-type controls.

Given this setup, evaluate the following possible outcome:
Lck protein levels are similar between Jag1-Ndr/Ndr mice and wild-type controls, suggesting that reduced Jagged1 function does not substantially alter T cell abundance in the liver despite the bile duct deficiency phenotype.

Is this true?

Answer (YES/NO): NO